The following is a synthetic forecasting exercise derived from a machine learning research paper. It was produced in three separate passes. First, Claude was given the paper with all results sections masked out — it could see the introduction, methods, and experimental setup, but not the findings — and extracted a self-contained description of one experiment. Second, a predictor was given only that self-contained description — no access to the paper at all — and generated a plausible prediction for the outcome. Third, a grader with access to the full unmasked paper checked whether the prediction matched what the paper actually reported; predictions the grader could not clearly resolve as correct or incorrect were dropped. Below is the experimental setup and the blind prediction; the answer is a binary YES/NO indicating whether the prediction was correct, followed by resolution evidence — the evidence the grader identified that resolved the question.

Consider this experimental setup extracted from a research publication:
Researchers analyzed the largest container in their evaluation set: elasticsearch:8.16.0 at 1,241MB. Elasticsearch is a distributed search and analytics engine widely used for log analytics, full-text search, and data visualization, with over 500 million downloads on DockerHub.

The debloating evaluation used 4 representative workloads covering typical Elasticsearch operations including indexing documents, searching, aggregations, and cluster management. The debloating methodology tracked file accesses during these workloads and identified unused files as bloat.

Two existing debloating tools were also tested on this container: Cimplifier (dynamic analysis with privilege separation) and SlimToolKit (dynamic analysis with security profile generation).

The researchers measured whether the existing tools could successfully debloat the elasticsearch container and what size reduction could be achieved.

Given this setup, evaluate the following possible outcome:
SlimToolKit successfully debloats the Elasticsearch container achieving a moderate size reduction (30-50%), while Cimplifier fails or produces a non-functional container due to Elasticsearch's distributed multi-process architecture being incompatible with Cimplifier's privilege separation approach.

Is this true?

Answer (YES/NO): NO